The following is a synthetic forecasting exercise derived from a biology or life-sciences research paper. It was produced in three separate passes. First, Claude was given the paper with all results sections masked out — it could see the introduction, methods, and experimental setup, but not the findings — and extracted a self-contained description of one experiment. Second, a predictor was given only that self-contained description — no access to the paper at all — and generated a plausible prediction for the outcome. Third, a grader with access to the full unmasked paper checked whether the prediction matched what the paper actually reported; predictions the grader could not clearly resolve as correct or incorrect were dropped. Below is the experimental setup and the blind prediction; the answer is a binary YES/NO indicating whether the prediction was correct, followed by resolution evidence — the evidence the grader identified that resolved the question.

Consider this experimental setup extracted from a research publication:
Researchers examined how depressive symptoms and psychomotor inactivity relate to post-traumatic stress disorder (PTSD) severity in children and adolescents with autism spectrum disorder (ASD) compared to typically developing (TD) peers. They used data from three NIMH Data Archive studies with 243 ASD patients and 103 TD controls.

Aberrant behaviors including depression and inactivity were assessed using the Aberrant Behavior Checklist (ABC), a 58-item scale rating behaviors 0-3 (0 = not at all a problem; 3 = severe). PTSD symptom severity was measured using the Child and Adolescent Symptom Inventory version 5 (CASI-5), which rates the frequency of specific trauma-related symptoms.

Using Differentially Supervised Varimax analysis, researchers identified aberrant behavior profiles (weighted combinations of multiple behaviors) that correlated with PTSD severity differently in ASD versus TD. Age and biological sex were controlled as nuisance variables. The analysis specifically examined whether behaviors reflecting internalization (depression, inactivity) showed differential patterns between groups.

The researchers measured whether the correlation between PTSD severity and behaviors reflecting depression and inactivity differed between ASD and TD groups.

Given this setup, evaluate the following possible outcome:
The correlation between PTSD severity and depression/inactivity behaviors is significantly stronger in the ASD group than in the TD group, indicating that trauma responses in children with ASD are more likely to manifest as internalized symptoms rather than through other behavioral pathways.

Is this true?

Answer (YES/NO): YES